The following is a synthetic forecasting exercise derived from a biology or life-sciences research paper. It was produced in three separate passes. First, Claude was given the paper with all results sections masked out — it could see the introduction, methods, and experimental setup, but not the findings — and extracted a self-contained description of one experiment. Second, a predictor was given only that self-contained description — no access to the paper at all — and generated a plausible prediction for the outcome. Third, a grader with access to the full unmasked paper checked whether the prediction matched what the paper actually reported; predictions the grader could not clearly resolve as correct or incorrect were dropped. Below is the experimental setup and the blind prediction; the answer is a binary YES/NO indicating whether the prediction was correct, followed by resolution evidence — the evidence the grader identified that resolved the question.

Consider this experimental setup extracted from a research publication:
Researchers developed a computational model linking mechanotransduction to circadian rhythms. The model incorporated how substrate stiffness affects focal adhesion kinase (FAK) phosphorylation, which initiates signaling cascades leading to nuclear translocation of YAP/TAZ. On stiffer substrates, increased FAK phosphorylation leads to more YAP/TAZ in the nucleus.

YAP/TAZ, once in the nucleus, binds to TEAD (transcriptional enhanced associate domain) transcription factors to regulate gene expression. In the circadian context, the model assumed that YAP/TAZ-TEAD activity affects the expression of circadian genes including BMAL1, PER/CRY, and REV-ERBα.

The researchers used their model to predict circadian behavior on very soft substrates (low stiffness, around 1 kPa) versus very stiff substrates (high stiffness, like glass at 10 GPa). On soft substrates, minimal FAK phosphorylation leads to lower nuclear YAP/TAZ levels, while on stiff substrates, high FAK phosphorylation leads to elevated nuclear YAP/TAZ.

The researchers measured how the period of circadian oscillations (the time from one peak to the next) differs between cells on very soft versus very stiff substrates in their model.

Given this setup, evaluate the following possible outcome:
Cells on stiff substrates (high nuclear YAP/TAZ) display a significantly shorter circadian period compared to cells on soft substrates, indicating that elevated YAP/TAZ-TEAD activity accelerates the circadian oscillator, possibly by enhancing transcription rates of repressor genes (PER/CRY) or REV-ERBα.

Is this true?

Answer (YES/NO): YES